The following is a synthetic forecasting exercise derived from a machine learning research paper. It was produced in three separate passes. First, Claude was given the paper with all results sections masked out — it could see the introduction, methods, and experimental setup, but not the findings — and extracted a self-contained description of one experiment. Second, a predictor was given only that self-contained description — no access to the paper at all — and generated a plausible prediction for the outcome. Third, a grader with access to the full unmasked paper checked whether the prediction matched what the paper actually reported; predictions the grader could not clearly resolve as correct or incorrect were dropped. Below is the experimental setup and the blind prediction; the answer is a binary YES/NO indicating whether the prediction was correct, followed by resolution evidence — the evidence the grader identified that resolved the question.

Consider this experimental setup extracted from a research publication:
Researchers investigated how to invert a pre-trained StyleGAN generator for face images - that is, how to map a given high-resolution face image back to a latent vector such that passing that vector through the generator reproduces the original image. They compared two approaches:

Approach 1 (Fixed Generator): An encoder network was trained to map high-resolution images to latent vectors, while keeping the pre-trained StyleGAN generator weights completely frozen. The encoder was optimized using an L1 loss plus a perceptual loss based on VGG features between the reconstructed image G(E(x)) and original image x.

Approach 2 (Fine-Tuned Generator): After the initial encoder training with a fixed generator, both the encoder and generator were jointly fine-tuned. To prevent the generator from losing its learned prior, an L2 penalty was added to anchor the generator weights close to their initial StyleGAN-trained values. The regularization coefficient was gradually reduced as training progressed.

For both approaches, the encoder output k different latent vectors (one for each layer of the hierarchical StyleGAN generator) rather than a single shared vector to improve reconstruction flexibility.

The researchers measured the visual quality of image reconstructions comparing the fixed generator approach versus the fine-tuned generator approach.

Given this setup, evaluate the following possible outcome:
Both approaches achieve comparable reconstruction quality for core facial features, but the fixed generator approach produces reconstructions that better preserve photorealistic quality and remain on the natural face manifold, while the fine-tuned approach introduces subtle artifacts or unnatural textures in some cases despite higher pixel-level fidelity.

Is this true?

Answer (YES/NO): NO